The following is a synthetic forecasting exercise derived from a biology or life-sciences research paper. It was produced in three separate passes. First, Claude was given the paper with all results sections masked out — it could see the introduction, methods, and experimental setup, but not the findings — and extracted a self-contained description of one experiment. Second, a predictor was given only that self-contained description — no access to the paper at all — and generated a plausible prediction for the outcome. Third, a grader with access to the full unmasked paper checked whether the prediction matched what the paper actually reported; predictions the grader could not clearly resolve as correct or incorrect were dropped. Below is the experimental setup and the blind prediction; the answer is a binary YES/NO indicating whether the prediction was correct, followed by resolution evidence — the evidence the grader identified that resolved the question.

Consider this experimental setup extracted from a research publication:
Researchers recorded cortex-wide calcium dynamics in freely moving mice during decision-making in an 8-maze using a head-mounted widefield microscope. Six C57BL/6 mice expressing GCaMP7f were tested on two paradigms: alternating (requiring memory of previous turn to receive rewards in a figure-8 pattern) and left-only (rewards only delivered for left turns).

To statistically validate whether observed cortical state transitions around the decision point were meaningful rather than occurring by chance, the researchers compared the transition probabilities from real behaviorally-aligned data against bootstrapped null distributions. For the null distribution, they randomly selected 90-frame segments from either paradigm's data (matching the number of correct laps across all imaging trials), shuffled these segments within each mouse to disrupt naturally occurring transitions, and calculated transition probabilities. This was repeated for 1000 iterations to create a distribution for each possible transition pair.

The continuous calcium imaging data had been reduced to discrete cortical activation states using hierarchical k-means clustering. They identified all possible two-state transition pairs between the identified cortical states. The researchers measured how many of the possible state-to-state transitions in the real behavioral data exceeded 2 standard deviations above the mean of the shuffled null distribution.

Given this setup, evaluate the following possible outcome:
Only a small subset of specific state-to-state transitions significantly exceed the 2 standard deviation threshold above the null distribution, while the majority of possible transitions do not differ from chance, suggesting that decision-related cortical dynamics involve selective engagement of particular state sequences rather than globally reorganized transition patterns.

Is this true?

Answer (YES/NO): YES